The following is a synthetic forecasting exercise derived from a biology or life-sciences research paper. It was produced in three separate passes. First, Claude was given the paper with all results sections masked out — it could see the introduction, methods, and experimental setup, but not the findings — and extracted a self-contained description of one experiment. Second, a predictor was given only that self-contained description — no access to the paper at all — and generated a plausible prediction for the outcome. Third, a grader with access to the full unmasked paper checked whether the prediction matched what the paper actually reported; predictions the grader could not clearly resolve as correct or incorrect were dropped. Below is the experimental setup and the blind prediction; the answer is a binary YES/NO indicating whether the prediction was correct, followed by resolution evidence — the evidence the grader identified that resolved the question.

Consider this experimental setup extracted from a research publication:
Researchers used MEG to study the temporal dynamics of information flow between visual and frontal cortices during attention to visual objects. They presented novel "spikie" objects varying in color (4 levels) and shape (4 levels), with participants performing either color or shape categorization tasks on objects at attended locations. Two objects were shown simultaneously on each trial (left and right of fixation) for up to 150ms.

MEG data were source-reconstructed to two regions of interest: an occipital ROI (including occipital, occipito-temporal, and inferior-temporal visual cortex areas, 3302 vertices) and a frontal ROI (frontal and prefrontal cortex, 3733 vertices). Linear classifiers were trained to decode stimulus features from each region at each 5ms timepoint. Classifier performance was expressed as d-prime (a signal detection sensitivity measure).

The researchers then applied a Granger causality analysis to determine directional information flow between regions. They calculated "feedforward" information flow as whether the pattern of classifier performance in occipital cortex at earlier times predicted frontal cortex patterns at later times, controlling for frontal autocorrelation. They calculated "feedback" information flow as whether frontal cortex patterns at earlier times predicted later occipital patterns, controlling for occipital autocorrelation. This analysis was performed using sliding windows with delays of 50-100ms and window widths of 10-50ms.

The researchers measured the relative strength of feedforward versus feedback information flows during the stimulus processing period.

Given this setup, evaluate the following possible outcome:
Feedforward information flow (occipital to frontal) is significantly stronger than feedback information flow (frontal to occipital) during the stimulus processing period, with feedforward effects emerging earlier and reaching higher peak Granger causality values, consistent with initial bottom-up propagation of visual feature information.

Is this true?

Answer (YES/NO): NO